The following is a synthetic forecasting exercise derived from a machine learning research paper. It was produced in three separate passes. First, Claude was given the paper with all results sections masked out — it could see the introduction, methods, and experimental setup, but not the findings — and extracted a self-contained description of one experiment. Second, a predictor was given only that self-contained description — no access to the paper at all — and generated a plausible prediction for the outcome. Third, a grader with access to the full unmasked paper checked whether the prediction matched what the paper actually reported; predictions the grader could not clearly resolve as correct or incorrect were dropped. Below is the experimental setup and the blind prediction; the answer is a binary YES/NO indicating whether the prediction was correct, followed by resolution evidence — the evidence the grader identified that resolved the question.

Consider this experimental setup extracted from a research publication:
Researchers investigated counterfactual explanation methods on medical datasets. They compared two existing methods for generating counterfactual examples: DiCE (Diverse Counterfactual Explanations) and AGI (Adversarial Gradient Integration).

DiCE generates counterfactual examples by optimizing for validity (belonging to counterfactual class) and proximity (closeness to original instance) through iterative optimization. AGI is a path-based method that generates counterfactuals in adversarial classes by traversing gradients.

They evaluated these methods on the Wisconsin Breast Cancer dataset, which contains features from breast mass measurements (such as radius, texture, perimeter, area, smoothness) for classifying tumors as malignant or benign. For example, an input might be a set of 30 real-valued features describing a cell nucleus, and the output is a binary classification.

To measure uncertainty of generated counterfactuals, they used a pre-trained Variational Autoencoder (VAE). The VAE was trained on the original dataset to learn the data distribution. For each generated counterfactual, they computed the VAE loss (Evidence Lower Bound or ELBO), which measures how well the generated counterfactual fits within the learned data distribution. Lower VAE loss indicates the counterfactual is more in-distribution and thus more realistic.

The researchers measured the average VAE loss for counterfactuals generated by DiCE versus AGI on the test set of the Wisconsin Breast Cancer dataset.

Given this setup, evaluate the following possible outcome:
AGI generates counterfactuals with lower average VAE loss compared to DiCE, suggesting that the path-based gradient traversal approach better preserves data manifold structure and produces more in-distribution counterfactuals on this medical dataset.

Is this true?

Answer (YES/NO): YES